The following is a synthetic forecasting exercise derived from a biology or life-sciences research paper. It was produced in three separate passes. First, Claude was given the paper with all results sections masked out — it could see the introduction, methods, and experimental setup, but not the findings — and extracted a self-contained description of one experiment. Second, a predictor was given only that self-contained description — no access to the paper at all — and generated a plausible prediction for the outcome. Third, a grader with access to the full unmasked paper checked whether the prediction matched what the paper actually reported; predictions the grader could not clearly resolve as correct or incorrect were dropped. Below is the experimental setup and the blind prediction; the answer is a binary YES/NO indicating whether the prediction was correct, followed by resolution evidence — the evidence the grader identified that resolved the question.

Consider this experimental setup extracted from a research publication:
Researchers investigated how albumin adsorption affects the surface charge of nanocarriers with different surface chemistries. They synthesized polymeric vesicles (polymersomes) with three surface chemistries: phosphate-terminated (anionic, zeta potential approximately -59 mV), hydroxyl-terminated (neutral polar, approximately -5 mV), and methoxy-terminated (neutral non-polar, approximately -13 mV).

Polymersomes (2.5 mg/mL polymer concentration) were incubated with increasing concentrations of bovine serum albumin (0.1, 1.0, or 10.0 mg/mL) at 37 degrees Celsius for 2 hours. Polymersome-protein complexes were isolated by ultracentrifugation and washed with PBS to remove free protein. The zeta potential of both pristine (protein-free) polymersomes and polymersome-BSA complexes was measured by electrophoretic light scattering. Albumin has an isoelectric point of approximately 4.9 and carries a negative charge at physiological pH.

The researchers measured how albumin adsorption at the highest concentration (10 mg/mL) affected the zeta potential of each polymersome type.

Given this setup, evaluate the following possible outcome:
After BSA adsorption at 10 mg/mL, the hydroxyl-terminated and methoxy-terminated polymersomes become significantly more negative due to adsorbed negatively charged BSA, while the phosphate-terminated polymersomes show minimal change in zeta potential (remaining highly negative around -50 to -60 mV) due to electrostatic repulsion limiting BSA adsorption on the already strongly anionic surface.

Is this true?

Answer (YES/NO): NO